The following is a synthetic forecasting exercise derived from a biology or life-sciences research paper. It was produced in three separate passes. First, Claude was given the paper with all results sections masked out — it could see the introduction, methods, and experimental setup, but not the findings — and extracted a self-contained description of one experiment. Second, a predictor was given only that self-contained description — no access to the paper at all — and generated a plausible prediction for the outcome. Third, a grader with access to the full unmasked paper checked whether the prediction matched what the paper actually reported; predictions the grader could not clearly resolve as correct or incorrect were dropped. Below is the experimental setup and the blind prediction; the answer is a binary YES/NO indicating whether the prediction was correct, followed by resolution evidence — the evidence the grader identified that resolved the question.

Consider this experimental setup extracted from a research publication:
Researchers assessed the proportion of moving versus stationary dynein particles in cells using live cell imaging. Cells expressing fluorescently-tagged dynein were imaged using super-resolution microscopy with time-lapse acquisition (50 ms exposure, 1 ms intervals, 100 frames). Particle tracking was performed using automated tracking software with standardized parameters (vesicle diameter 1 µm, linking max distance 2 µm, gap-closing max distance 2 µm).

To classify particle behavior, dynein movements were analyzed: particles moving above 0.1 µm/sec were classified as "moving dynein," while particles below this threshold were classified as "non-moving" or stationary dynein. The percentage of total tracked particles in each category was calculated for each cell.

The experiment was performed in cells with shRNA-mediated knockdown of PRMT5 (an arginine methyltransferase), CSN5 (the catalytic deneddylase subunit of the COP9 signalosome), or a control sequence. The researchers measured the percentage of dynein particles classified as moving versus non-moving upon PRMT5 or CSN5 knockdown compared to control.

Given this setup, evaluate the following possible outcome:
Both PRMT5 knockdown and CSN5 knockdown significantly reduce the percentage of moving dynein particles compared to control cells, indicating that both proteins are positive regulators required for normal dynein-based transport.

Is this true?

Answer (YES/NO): NO